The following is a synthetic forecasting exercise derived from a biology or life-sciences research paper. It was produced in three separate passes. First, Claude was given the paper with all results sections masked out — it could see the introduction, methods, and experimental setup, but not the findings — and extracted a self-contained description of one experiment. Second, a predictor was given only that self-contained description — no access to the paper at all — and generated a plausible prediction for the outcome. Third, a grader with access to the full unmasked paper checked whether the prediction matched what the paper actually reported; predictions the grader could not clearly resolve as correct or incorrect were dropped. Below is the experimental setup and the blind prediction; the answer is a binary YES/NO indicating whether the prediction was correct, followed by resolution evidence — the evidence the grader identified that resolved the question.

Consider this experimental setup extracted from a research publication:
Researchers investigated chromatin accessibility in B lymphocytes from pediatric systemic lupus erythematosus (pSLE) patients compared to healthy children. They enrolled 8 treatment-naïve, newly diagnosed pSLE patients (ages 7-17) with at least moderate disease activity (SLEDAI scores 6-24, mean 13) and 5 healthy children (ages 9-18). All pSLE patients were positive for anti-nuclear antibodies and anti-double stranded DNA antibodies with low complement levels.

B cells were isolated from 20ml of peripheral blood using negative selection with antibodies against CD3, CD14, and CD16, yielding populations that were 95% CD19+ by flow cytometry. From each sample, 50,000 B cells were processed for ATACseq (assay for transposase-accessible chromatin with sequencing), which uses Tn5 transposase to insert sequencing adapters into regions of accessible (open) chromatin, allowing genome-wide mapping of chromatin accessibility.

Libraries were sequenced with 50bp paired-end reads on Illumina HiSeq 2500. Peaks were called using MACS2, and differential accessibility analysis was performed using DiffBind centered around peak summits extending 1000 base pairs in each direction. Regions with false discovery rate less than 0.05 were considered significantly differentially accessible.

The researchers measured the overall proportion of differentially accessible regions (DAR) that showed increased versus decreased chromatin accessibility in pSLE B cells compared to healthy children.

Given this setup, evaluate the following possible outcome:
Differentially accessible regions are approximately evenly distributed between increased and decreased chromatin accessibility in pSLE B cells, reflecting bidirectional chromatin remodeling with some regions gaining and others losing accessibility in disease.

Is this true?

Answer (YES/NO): NO